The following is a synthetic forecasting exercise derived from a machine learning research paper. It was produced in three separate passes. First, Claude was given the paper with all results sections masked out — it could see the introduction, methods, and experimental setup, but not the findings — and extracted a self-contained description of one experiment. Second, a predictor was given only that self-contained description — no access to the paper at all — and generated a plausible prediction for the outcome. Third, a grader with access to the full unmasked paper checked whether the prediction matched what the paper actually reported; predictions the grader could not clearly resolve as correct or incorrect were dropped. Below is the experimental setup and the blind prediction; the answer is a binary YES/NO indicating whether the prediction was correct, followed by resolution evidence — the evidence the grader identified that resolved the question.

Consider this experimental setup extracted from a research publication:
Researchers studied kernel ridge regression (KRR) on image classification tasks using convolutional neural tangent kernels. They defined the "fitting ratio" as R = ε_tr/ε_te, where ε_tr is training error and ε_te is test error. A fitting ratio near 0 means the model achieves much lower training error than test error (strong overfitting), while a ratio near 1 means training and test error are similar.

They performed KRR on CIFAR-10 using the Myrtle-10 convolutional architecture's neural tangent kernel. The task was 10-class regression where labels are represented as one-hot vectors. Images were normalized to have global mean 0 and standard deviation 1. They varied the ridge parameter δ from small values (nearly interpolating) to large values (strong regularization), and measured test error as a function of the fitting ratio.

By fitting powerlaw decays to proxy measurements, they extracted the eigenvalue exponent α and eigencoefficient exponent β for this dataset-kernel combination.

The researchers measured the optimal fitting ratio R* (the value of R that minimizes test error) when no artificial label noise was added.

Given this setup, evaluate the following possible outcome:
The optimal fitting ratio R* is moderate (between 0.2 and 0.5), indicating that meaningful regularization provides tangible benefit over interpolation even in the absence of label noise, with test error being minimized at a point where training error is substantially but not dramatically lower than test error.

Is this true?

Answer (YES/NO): NO